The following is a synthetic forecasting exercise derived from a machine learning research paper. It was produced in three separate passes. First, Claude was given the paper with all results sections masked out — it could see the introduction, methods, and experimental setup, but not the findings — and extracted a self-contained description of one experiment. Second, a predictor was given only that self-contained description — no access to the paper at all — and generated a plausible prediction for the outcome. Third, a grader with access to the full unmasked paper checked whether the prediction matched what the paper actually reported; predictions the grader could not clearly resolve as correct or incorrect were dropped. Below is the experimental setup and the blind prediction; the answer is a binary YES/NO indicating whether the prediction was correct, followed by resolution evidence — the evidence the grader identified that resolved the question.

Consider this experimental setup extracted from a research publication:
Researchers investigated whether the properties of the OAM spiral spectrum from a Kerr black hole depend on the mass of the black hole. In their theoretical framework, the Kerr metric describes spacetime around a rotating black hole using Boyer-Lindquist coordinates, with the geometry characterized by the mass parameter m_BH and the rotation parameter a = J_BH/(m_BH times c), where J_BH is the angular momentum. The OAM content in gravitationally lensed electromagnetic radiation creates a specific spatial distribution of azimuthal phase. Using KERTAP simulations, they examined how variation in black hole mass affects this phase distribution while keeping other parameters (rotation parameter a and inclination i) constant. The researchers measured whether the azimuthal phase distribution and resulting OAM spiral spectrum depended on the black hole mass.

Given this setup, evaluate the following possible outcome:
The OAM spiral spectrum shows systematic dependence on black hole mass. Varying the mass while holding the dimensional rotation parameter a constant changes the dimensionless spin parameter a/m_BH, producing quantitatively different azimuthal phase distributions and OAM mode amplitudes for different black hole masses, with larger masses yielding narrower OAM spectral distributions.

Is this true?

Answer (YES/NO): NO